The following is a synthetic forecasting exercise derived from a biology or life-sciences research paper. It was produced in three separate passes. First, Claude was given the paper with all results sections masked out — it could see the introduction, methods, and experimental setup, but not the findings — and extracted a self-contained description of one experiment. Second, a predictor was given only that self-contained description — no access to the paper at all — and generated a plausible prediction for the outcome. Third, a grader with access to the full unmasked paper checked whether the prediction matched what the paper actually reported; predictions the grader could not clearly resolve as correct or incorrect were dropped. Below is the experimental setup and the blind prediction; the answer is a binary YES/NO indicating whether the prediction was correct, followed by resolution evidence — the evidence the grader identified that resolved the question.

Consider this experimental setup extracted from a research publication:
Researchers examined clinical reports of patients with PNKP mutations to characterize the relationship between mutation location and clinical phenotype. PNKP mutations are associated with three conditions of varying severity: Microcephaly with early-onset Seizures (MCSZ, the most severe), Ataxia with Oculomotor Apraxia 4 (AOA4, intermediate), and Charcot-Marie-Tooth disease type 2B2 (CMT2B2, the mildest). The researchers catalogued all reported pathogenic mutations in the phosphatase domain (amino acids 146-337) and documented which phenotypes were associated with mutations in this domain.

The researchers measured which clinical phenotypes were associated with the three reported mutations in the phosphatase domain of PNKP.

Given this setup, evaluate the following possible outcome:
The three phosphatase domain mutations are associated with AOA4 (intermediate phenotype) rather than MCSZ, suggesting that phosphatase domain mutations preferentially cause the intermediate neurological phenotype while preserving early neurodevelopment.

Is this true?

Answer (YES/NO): NO